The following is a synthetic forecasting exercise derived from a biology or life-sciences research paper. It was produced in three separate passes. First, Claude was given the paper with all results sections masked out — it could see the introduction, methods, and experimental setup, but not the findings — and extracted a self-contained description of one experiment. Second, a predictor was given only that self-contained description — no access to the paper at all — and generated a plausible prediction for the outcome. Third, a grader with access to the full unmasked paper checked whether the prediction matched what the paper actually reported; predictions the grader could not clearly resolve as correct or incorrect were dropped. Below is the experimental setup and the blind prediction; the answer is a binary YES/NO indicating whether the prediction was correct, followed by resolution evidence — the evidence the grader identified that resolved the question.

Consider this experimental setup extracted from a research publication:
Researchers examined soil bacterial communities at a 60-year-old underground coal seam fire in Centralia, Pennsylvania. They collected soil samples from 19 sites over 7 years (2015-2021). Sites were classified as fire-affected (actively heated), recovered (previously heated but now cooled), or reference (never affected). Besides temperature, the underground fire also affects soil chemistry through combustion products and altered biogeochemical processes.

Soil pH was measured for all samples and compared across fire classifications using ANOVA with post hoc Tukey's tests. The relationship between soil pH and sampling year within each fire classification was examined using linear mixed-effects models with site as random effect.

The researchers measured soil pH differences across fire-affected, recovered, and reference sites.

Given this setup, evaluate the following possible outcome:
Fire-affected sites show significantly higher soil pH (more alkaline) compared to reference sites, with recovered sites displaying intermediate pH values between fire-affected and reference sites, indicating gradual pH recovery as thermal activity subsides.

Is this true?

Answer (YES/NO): NO